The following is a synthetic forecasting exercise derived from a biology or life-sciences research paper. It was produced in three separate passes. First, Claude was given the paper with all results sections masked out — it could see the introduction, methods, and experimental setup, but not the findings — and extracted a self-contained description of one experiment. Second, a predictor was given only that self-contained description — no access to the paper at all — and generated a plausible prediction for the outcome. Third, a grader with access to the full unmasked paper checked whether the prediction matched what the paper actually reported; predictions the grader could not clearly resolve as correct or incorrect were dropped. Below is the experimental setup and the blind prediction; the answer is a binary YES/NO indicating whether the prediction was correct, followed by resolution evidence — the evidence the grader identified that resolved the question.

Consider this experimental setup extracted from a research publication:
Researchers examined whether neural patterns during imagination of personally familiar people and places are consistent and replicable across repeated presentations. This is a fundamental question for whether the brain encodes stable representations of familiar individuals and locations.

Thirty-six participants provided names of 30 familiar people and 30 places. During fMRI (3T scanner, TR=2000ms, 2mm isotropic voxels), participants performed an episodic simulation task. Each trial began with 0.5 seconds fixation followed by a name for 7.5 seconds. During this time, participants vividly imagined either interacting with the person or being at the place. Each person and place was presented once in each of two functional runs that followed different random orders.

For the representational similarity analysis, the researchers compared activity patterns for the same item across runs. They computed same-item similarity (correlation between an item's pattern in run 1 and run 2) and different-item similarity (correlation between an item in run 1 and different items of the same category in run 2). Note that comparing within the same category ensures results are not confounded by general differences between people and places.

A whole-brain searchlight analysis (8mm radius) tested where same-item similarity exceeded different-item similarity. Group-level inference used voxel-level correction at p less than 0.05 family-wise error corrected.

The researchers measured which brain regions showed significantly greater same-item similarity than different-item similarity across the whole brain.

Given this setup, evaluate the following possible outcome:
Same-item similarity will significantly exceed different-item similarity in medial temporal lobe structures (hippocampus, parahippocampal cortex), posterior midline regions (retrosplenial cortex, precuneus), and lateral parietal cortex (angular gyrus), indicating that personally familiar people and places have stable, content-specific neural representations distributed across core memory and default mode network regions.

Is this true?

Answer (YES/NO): NO